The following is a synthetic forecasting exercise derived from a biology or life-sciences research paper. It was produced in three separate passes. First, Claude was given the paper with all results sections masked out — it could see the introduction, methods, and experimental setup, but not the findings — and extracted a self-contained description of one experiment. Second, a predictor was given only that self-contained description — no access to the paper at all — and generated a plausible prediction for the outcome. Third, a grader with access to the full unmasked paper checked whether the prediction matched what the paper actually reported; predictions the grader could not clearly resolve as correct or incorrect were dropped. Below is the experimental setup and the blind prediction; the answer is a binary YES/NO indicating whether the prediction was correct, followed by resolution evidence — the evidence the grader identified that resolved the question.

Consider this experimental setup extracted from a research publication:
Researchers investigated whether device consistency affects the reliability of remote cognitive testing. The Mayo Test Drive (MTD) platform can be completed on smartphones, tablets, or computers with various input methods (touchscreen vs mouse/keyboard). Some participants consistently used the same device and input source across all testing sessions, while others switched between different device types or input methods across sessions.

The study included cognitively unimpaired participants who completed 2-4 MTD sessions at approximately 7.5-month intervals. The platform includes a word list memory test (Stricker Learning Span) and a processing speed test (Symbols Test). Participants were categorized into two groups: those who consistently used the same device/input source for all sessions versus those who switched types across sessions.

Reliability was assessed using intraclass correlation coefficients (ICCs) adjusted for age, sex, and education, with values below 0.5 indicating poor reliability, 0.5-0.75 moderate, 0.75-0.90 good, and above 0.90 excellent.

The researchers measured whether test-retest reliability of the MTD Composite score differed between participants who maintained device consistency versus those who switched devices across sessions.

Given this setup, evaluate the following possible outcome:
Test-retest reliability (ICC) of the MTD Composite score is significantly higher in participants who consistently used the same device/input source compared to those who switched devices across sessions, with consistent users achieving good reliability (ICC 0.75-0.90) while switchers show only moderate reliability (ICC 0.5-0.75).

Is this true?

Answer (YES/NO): NO